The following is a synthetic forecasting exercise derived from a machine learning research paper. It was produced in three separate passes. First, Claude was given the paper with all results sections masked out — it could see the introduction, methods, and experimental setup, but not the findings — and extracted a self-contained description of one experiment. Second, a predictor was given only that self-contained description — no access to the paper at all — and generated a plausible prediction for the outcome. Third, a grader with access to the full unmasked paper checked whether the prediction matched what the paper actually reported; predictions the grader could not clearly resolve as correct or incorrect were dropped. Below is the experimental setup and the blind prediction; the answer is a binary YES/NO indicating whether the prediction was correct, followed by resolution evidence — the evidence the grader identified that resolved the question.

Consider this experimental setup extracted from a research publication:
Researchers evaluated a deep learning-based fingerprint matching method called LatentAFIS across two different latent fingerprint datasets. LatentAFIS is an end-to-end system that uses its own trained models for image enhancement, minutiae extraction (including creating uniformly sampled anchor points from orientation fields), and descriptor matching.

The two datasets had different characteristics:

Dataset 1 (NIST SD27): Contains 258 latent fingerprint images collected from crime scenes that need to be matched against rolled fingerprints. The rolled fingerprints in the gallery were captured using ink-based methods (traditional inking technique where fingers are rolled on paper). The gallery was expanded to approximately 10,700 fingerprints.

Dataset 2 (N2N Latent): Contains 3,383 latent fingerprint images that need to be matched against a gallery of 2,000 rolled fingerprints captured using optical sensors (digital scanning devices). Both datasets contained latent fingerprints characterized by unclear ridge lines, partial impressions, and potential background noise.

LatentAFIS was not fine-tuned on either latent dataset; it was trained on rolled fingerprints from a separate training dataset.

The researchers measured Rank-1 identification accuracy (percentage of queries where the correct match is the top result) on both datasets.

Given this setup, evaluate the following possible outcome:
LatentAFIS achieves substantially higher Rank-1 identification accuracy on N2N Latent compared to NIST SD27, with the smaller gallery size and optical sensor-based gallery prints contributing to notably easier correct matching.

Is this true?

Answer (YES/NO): NO